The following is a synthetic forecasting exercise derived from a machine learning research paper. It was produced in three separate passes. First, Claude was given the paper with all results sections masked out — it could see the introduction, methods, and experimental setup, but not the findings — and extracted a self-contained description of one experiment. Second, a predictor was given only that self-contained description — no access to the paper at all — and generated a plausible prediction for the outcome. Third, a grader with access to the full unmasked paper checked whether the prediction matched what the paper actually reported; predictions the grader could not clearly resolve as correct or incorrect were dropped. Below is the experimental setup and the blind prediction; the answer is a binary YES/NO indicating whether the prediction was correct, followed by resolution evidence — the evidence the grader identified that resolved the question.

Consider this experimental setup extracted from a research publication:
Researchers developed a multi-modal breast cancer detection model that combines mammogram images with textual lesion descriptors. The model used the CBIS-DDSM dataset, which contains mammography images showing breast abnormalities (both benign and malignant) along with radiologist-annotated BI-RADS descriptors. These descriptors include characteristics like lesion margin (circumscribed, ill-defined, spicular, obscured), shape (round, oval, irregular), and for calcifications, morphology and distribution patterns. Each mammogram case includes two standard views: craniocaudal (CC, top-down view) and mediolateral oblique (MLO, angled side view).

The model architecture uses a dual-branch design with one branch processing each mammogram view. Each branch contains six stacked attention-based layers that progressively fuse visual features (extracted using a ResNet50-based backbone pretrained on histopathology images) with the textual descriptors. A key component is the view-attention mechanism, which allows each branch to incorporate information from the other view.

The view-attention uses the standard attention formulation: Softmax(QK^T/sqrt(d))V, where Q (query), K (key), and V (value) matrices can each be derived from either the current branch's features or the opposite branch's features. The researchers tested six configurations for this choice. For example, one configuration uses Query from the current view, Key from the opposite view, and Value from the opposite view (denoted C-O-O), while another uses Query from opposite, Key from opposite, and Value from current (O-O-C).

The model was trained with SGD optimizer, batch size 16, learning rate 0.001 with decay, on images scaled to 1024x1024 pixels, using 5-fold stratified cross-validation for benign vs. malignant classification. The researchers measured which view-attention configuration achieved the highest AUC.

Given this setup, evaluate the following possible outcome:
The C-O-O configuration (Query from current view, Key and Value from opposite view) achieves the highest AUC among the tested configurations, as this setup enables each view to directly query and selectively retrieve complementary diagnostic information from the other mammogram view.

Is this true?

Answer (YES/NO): NO